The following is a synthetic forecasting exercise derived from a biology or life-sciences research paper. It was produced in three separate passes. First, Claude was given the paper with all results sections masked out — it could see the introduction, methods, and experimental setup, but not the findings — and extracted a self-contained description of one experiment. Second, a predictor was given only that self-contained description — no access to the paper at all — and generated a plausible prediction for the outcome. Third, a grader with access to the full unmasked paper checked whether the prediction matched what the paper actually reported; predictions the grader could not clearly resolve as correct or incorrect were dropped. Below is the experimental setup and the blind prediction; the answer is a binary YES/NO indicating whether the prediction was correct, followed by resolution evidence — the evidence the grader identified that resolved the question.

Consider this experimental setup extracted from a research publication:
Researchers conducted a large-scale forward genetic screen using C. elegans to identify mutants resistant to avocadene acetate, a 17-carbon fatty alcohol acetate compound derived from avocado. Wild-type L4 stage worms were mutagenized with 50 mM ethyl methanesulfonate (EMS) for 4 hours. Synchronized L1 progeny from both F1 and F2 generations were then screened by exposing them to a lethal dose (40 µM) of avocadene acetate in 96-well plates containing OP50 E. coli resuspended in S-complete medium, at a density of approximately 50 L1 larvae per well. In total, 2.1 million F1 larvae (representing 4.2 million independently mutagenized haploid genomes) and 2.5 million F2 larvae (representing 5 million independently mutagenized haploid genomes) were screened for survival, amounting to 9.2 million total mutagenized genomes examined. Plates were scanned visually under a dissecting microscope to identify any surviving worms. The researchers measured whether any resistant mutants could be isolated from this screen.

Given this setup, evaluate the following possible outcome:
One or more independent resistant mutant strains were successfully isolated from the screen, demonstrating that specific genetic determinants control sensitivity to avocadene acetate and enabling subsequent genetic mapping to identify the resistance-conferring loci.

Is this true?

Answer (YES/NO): NO